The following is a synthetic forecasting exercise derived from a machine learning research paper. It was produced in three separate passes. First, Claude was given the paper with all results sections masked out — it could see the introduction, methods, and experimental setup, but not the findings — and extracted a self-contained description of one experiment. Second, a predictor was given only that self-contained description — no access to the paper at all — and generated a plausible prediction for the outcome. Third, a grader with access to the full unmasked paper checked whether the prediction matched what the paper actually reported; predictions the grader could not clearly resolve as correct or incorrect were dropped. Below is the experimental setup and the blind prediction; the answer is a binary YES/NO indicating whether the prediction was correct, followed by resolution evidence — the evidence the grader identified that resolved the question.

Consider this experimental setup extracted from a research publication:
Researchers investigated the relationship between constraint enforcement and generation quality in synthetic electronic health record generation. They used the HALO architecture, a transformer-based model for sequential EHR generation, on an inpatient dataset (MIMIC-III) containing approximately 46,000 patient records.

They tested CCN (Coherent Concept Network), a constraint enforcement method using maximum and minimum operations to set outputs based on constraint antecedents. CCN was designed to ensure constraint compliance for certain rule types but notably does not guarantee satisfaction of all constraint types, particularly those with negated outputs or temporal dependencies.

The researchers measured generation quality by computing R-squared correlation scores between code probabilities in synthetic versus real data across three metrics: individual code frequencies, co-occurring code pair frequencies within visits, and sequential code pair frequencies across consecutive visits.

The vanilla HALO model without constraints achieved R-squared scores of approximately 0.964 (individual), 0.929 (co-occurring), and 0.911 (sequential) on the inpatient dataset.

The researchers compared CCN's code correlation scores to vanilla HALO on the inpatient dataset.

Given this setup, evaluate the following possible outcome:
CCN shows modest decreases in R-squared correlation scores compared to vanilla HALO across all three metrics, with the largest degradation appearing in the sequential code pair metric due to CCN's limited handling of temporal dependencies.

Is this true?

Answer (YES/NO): NO